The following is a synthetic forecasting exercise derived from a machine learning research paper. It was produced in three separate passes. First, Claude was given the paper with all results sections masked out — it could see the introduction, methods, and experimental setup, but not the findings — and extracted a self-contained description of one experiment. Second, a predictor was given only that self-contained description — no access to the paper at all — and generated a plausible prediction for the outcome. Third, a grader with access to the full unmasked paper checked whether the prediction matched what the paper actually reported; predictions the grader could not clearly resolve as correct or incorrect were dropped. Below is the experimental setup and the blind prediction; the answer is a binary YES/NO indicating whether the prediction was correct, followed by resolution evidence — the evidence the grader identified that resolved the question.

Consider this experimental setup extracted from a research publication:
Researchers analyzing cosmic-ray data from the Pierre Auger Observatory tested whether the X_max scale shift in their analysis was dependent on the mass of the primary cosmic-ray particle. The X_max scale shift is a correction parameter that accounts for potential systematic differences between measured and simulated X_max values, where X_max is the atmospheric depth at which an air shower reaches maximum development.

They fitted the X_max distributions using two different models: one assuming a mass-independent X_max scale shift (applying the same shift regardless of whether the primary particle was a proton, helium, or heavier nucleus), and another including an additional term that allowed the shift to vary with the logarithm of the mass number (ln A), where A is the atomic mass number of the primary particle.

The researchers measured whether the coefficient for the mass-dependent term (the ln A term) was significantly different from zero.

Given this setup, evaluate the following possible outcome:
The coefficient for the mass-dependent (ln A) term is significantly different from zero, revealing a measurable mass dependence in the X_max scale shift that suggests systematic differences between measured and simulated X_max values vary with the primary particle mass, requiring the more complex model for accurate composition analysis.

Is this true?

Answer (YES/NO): NO